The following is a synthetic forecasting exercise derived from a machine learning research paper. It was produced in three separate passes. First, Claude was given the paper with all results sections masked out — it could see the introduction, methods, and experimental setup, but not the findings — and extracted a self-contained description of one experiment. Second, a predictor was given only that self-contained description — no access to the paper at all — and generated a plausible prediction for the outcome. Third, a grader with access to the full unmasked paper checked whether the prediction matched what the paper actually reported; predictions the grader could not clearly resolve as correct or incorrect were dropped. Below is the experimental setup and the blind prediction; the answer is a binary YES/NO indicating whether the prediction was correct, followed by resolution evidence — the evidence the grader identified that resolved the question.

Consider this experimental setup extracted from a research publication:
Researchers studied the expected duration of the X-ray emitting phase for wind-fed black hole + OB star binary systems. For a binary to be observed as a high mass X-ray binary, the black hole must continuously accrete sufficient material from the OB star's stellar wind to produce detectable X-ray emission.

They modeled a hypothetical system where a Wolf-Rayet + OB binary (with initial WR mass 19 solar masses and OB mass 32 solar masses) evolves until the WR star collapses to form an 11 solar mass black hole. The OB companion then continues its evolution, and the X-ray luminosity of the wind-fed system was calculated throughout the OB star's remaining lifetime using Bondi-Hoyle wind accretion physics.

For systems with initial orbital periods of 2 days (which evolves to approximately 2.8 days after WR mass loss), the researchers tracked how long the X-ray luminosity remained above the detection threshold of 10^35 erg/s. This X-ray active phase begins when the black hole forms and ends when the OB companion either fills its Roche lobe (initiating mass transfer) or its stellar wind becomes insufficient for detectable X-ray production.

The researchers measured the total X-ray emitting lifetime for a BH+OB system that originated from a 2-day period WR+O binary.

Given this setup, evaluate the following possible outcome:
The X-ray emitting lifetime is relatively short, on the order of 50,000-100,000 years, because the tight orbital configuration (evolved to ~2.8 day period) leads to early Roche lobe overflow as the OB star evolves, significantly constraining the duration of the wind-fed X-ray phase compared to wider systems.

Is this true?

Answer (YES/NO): NO